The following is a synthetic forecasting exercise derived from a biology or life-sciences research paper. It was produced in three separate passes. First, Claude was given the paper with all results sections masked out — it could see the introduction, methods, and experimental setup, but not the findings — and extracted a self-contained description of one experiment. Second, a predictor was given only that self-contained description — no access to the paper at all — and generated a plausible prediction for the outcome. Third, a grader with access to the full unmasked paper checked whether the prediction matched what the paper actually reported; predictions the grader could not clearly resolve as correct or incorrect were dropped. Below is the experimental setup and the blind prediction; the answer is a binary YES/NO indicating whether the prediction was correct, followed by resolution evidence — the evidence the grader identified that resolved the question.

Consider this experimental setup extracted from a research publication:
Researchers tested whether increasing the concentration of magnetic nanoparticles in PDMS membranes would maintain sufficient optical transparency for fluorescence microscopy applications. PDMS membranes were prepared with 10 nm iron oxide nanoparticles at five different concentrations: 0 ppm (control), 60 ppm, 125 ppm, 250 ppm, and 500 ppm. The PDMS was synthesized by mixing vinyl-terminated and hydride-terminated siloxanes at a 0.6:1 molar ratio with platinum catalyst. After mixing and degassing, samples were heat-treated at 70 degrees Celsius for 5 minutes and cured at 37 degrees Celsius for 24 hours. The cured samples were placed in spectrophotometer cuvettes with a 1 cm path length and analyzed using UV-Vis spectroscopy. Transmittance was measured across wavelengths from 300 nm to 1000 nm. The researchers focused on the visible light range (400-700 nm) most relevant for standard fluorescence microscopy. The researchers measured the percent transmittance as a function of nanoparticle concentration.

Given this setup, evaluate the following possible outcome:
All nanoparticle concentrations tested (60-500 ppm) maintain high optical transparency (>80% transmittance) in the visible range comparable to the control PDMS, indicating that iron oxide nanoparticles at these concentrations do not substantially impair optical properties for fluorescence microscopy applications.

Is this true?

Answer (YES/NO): NO